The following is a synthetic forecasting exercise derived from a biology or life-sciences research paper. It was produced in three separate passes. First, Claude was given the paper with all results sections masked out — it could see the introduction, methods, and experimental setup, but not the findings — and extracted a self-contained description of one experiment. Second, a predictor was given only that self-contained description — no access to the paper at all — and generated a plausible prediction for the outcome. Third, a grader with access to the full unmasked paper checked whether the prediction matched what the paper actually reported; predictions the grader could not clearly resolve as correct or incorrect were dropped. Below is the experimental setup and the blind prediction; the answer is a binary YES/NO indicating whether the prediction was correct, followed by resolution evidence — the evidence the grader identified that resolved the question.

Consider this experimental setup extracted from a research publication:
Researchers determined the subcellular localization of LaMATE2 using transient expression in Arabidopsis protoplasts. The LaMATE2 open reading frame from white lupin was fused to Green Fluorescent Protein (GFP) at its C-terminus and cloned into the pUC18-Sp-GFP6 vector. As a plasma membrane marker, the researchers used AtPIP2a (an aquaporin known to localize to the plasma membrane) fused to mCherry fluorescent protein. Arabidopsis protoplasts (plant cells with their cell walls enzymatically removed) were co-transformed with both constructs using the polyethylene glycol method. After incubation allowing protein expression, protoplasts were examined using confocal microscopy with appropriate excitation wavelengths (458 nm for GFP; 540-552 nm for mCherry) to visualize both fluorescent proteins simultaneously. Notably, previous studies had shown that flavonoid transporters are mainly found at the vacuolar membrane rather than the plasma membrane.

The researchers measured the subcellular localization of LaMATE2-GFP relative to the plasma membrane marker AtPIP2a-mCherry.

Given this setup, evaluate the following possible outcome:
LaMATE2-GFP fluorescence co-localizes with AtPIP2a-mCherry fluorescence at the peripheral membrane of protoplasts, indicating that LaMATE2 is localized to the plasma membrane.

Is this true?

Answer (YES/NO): YES